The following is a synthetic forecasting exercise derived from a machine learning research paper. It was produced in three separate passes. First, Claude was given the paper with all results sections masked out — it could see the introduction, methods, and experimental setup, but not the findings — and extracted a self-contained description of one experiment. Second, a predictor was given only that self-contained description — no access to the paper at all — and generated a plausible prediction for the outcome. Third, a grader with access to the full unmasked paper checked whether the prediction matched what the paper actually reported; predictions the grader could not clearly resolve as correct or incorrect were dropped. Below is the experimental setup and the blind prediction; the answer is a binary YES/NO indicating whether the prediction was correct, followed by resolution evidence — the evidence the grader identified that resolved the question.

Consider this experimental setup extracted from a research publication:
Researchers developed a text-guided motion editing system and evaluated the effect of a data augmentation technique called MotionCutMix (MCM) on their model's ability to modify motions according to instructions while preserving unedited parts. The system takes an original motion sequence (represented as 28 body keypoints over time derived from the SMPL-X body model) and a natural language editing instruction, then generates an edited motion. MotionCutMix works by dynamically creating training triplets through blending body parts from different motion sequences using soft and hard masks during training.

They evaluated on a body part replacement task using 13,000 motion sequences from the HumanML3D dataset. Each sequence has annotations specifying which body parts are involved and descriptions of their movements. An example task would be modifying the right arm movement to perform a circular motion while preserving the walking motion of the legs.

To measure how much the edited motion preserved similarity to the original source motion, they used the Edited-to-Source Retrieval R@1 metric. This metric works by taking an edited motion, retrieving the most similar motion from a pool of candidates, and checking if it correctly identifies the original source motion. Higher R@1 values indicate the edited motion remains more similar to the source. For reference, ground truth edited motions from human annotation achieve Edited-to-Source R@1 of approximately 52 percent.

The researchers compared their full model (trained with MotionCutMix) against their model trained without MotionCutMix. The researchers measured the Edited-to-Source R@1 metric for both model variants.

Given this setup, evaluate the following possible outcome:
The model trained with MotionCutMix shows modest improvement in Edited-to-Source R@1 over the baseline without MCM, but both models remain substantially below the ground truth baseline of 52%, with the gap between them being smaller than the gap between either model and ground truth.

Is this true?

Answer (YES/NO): NO